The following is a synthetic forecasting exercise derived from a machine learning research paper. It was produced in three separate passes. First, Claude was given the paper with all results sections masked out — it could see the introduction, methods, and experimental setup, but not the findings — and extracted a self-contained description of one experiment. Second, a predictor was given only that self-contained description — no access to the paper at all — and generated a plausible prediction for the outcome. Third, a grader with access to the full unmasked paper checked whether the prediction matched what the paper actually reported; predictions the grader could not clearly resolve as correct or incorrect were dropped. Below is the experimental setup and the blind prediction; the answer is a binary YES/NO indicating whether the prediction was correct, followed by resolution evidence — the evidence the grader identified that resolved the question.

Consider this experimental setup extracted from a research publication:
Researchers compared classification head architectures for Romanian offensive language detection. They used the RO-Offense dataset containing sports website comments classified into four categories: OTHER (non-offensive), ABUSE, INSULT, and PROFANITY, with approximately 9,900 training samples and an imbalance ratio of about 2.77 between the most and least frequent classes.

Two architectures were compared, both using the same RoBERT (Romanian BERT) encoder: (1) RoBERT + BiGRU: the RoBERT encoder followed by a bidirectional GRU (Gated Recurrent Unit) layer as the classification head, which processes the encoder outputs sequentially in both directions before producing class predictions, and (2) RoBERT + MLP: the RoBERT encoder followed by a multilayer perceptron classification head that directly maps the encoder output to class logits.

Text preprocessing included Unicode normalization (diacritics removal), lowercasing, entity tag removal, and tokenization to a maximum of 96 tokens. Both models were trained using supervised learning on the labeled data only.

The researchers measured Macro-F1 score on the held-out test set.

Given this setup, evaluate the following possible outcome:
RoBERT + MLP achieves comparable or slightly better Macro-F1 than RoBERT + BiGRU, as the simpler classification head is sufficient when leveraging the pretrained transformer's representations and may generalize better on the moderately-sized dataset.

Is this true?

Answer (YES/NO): YES